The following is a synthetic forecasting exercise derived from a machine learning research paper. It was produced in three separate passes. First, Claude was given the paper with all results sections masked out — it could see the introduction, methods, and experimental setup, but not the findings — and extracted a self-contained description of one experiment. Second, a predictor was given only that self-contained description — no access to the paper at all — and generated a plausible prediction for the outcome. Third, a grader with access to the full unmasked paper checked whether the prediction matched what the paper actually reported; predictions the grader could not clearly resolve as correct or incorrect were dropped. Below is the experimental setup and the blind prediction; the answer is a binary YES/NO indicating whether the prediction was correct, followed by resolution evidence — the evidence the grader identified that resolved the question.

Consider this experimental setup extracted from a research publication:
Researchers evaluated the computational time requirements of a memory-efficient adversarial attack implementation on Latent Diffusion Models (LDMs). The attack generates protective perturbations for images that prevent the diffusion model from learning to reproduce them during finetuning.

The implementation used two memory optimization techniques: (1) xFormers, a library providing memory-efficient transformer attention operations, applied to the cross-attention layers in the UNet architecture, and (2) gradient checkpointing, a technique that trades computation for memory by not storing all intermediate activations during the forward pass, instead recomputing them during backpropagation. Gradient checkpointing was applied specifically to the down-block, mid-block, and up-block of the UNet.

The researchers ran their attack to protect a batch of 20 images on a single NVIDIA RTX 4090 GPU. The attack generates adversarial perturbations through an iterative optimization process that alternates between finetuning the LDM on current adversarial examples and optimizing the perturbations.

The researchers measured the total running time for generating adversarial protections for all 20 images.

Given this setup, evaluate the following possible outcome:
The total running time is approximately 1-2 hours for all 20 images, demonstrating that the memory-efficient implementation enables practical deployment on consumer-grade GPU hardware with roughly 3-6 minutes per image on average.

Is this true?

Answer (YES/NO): NO